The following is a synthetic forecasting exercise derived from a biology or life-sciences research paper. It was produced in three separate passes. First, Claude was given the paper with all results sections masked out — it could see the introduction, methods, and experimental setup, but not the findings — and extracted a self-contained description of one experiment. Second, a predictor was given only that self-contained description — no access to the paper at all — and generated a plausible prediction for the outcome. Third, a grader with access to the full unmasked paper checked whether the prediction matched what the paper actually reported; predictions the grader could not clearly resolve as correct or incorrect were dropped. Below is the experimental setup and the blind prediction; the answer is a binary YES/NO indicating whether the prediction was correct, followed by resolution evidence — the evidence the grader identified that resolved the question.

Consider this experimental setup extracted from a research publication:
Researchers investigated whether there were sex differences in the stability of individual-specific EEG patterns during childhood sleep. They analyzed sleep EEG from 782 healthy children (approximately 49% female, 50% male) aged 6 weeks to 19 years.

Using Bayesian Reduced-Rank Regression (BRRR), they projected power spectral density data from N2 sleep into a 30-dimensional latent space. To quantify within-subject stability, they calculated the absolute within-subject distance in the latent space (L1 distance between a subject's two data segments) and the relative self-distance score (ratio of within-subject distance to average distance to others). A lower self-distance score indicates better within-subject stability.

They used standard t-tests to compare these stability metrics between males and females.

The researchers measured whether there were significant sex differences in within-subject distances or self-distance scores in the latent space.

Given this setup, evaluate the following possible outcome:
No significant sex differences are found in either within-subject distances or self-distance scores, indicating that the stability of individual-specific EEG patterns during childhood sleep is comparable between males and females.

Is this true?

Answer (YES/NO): YES